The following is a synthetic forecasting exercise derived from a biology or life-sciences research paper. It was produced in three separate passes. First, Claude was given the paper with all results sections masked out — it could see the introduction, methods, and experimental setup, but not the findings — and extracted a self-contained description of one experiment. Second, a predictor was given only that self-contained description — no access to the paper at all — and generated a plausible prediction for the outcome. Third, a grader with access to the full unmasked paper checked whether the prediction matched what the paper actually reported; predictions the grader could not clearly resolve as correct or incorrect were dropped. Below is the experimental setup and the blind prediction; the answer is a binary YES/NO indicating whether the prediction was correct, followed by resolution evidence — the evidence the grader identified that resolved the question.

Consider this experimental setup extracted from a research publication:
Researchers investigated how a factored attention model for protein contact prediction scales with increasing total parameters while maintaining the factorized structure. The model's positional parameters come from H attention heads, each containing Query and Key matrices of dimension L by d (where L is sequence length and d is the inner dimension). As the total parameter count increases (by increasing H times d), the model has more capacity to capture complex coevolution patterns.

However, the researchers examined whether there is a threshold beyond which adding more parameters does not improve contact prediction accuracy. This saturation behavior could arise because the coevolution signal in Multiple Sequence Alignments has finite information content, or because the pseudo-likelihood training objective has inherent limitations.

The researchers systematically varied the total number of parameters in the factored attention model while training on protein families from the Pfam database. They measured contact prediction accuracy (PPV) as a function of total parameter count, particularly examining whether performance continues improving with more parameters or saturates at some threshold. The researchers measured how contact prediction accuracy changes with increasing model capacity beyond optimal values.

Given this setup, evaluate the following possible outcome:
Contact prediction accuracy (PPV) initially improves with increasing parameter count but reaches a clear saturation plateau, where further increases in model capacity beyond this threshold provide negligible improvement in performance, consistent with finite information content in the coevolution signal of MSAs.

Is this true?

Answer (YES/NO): NO